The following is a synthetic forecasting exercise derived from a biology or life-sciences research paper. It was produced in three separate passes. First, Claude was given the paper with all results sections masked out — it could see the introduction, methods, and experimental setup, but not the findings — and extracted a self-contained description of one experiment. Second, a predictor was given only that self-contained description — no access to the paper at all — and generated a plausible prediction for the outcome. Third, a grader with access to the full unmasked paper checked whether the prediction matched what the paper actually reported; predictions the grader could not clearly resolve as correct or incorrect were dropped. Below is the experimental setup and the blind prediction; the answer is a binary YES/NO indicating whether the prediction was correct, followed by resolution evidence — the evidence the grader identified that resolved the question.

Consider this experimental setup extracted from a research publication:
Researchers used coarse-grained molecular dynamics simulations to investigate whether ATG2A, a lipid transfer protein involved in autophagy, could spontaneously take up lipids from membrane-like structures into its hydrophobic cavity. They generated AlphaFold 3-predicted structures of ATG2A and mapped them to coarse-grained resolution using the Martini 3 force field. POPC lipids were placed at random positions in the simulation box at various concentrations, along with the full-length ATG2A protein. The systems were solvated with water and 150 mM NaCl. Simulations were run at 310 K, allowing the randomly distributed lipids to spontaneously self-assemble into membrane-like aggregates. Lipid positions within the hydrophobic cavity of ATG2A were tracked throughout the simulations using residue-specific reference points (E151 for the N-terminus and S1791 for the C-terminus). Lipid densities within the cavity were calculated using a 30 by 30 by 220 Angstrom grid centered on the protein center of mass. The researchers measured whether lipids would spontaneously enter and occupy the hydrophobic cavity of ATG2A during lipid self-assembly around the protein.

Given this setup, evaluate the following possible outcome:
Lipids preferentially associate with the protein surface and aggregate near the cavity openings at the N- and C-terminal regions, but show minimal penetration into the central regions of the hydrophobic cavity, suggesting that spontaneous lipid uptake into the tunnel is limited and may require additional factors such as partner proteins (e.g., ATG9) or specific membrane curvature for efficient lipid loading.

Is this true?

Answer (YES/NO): NO